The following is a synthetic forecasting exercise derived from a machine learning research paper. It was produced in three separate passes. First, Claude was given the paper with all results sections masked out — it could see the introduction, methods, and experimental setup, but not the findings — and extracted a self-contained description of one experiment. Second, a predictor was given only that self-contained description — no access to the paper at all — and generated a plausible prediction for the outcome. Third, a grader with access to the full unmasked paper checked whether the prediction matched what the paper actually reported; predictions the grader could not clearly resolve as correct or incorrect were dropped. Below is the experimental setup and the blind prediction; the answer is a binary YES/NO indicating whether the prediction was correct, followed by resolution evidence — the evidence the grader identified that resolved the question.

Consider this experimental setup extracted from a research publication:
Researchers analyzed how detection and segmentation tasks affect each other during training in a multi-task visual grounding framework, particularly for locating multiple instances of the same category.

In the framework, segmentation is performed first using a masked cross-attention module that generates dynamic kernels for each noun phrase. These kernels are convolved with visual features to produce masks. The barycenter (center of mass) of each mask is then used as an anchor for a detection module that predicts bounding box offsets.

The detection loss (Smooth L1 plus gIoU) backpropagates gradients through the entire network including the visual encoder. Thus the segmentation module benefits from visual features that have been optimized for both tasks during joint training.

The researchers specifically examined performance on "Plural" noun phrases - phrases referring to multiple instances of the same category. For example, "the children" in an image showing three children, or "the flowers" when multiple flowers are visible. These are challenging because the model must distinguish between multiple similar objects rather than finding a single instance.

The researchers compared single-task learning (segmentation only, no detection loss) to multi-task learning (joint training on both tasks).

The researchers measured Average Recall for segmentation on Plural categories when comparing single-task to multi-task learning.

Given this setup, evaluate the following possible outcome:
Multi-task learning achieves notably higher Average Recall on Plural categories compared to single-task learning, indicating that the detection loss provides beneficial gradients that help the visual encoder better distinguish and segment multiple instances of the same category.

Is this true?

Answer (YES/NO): YES